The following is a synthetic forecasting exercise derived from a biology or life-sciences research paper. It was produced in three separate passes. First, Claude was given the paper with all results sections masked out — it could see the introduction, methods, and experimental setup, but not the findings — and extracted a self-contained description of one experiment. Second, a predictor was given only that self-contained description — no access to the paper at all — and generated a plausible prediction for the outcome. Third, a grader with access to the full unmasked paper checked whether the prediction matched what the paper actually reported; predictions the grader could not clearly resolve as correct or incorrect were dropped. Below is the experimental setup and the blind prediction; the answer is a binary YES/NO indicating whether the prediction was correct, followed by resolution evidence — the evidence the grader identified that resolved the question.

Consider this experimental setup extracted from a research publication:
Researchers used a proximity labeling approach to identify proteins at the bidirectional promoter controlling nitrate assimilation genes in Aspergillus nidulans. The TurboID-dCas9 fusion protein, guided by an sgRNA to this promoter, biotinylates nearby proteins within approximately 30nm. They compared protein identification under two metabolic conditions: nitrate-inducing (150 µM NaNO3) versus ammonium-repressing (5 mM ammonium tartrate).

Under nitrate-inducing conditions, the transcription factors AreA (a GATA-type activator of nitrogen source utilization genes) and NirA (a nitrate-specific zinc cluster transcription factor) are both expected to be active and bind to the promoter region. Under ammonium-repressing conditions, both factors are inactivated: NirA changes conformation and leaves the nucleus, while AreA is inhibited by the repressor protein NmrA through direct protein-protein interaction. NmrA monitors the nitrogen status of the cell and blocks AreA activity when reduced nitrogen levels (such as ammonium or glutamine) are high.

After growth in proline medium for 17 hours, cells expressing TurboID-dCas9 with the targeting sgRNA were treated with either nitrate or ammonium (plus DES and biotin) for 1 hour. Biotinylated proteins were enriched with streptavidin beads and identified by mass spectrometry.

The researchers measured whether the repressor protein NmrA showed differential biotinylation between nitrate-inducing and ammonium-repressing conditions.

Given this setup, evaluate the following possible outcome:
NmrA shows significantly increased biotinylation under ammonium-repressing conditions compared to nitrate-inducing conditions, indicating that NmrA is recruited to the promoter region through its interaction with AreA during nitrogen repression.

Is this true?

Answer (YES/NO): NO